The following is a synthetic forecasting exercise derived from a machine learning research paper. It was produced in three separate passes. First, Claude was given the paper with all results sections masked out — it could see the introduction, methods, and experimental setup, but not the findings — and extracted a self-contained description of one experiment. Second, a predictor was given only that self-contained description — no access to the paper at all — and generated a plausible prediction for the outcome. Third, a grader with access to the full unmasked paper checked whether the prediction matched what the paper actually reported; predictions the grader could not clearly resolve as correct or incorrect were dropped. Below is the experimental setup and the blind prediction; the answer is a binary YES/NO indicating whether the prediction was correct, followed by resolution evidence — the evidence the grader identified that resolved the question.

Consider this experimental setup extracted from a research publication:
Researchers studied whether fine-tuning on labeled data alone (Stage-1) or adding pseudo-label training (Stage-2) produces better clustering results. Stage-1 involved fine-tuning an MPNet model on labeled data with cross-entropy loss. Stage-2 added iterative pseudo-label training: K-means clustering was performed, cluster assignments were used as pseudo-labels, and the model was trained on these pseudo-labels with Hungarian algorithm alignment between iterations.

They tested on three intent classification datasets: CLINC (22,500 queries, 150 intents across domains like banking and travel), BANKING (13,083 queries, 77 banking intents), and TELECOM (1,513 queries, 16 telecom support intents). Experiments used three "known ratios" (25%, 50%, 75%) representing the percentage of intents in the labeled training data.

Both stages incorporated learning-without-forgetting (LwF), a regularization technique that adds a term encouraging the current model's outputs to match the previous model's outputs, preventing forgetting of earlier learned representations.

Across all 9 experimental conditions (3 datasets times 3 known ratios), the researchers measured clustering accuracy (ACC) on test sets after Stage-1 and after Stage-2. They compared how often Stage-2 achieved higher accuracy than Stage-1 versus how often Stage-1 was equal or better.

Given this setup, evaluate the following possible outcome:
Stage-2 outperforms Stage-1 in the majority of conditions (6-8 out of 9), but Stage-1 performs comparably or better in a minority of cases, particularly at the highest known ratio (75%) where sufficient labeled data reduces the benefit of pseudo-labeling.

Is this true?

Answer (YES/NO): YES